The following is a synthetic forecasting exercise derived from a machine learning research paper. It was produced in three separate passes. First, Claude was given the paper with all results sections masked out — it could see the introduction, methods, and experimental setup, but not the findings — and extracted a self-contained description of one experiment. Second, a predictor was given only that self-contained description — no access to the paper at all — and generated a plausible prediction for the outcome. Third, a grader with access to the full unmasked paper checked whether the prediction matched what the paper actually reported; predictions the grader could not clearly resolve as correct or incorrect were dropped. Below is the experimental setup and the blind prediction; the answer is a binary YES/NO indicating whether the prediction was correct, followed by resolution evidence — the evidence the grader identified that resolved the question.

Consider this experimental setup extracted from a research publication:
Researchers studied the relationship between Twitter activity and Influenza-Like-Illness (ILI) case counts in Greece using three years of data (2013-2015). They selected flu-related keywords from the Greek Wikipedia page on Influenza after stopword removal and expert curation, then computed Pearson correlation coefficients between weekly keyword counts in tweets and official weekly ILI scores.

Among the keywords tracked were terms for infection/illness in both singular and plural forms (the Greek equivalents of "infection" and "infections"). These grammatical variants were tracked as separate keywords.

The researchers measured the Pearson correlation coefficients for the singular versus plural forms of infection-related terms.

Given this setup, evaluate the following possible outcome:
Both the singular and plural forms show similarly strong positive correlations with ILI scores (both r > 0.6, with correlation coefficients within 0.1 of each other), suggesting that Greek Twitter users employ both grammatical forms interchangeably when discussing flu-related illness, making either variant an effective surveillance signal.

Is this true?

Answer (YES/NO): NO